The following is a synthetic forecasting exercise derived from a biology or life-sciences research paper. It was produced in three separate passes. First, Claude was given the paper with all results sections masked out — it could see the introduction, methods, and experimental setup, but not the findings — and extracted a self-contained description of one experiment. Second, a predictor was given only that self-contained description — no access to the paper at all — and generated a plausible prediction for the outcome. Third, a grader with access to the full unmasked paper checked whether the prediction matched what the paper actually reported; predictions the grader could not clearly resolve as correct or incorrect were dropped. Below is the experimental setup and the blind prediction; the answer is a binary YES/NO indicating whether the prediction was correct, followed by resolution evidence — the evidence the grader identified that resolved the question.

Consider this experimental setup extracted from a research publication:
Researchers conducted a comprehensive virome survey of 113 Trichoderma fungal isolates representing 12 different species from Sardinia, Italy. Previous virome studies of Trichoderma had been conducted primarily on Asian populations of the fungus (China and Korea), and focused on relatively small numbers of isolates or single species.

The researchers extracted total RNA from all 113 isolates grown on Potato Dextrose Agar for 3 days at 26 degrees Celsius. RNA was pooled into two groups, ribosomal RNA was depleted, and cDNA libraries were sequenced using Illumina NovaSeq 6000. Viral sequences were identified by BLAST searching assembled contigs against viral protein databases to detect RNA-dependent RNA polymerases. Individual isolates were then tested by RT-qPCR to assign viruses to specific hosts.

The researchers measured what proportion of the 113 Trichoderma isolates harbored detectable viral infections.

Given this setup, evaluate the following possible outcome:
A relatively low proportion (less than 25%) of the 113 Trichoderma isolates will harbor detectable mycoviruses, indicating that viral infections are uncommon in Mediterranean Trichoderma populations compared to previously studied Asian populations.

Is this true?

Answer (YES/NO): NO